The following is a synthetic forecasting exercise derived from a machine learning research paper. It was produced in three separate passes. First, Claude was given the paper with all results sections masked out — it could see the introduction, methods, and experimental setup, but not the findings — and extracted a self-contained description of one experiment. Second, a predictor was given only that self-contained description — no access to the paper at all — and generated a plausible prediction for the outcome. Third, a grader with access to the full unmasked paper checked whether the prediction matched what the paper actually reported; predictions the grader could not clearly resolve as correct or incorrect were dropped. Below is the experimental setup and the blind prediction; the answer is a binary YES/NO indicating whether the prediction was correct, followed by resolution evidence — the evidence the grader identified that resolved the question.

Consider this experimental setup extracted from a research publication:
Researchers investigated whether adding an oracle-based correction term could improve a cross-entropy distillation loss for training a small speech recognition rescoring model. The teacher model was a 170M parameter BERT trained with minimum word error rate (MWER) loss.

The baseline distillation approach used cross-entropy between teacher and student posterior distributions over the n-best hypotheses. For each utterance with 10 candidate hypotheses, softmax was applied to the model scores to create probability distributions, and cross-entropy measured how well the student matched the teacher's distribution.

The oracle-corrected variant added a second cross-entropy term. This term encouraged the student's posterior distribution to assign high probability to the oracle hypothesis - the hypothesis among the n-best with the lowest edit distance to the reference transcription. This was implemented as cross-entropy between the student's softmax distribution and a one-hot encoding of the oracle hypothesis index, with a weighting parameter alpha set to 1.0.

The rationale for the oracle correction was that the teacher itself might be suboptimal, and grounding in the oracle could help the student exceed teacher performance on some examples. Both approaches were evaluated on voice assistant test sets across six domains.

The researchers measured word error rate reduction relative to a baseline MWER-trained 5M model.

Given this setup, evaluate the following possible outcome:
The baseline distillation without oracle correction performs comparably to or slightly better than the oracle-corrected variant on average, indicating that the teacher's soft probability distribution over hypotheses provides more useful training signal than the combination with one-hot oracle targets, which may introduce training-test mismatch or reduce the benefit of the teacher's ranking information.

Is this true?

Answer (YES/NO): YES